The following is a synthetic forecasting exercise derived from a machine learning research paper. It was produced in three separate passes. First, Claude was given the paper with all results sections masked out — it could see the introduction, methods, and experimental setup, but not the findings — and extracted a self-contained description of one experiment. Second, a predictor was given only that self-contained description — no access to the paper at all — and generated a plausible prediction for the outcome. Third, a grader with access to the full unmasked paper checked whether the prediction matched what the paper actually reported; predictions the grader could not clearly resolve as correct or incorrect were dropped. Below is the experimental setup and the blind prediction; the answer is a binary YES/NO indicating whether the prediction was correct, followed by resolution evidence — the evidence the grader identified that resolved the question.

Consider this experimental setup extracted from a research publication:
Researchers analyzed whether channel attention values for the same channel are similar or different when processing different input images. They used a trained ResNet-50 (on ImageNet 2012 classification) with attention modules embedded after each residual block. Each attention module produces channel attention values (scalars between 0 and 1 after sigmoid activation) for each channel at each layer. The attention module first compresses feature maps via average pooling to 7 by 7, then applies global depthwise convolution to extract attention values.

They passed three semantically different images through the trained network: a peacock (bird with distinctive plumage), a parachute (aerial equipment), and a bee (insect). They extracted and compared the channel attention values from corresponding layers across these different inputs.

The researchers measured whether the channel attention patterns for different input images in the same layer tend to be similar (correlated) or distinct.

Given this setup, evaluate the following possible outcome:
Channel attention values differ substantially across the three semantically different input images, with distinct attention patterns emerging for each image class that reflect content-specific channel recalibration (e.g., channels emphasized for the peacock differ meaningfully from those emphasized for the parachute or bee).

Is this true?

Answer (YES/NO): NO